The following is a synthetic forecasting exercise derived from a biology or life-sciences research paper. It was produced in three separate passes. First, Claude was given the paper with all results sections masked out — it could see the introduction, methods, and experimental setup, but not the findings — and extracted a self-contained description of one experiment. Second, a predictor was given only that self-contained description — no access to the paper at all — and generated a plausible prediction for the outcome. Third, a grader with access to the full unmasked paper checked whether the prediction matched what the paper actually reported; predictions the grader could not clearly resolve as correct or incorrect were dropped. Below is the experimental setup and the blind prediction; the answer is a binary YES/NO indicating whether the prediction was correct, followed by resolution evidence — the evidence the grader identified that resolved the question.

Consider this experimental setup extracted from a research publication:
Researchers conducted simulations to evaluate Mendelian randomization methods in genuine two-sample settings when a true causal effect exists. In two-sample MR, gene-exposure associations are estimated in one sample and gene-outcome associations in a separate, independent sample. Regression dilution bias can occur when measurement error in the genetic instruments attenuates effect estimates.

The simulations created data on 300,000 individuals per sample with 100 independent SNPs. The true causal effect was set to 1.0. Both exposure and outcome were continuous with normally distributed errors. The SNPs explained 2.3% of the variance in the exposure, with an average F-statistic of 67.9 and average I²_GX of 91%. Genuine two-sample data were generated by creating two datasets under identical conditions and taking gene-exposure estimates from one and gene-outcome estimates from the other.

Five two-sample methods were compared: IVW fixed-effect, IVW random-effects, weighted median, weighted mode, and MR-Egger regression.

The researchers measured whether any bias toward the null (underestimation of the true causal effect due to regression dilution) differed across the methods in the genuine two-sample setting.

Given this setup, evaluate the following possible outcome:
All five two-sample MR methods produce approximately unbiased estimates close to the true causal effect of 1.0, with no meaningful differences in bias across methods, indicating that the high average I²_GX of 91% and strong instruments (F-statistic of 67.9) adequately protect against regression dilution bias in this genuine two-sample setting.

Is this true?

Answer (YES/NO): NO